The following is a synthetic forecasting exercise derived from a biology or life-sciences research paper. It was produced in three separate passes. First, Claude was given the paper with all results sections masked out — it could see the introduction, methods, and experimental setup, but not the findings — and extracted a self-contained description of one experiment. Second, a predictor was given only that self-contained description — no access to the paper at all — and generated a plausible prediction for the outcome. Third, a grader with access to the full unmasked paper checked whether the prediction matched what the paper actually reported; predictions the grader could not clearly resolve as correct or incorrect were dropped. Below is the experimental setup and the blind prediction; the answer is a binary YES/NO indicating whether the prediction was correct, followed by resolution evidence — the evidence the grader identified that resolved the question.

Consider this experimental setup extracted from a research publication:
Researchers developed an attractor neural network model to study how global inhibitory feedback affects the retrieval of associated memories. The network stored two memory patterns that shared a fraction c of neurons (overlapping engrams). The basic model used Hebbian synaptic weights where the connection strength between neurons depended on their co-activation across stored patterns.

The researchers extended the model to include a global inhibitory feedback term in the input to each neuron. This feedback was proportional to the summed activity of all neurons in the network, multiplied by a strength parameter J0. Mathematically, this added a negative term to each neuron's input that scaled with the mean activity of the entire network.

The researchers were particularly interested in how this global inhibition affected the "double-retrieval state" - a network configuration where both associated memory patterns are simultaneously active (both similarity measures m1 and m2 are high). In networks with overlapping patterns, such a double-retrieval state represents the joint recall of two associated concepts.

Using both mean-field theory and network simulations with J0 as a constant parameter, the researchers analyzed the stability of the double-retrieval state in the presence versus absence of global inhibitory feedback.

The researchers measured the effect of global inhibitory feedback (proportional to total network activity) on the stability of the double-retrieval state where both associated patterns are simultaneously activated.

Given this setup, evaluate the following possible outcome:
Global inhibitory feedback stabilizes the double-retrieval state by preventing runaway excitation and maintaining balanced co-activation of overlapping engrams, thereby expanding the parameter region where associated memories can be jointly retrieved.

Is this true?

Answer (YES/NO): NO